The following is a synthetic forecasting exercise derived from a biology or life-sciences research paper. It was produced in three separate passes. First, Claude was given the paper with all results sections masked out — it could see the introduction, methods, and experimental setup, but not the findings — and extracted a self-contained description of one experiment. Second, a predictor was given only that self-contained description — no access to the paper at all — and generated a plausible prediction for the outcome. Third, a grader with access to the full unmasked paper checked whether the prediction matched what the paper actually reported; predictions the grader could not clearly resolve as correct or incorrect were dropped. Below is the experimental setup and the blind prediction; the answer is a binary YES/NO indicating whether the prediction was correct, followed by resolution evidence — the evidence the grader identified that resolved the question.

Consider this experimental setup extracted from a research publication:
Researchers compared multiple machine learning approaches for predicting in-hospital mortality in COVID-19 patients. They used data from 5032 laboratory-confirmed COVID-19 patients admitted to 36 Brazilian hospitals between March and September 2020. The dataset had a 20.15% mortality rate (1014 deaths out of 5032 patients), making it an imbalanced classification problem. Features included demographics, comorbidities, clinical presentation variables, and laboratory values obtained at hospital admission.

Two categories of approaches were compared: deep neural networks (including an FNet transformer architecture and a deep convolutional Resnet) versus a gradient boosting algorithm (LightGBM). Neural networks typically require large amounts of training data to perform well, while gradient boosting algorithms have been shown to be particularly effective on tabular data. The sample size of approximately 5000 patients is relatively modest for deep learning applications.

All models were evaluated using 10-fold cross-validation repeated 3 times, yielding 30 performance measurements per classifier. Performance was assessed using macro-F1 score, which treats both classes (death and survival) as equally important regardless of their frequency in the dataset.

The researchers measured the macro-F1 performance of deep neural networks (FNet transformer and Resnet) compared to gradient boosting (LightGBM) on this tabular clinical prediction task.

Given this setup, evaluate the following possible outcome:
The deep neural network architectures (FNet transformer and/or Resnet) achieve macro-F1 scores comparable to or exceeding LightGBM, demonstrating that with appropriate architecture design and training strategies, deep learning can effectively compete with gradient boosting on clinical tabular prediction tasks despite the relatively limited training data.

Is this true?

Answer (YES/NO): NO